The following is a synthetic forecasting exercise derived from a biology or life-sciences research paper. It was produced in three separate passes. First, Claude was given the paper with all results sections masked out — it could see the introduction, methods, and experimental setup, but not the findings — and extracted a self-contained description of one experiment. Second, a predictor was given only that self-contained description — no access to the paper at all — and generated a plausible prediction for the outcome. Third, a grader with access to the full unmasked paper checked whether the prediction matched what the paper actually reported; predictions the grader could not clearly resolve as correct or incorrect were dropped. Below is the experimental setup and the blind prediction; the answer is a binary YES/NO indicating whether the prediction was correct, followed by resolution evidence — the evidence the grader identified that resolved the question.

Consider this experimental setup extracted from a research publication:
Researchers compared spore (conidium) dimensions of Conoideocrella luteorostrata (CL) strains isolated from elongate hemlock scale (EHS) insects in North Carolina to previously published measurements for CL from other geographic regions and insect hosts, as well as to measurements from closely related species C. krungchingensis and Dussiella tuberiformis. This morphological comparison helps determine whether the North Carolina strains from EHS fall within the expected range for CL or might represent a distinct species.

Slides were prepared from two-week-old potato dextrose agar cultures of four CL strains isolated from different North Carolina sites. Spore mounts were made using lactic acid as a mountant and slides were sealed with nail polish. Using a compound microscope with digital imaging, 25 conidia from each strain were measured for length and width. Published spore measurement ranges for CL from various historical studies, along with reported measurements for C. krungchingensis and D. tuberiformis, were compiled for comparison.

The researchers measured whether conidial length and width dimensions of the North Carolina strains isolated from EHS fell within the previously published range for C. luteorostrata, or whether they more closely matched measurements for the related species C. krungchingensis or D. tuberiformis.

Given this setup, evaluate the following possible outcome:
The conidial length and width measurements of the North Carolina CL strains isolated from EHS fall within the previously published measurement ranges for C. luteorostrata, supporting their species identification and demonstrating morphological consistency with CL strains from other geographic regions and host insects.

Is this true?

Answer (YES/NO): YES